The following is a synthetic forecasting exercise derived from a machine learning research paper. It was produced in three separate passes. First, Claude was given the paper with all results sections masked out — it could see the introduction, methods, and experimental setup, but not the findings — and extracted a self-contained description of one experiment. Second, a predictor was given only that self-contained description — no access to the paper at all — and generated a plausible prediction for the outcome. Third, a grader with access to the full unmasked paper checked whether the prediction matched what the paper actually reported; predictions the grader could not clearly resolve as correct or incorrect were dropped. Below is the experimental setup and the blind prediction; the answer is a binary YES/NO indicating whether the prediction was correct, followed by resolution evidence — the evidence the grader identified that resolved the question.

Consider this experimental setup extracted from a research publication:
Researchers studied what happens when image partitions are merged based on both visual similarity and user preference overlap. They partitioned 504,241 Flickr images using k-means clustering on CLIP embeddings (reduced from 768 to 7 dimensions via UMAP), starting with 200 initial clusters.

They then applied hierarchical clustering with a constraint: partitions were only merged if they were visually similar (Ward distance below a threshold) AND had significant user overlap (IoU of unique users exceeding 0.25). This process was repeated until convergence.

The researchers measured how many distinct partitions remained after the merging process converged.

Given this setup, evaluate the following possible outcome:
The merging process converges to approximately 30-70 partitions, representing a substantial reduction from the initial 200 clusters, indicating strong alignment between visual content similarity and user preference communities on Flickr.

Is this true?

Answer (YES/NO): NO